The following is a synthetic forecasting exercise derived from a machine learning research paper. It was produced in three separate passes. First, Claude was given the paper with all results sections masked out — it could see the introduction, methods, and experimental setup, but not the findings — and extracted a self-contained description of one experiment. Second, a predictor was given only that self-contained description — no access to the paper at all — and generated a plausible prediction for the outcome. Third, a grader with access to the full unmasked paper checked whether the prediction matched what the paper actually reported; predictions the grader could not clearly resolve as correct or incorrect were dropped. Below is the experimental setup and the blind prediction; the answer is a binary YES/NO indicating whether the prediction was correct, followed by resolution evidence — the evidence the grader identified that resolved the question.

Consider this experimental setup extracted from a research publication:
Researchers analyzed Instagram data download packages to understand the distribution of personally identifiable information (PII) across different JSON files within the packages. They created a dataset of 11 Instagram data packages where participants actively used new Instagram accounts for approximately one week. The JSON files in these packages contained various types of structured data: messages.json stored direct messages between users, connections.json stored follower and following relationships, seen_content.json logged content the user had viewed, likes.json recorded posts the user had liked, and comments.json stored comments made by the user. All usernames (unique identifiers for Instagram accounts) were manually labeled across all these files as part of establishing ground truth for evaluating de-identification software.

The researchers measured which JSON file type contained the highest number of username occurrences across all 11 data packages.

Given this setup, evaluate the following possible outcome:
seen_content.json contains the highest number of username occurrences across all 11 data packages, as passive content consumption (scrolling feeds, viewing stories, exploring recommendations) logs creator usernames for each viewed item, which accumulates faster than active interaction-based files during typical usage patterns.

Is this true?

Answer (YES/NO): YES